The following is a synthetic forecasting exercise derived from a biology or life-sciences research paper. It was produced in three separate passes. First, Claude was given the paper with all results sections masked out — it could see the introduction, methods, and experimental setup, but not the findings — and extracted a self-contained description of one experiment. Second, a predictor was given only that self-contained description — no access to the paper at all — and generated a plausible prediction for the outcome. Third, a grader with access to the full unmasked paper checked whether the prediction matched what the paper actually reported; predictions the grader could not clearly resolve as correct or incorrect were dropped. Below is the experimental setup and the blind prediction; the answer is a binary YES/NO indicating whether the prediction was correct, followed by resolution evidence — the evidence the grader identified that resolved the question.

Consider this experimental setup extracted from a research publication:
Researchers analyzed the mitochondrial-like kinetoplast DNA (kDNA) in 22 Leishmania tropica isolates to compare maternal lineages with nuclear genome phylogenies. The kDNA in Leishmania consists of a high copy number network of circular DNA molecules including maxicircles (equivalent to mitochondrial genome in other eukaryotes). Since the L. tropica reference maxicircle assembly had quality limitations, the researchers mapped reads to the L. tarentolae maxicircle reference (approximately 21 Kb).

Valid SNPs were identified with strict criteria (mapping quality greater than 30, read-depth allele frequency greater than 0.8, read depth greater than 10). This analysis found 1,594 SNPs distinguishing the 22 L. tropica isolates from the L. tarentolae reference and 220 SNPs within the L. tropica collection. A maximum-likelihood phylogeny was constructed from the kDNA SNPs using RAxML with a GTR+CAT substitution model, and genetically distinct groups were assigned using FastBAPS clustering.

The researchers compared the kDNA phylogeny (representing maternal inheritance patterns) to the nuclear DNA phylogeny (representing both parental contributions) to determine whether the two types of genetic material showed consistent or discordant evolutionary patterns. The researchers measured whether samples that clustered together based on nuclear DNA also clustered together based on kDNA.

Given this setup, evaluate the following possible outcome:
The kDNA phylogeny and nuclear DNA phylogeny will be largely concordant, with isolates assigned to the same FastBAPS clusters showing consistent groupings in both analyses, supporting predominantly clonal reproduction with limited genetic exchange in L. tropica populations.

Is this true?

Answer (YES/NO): NO